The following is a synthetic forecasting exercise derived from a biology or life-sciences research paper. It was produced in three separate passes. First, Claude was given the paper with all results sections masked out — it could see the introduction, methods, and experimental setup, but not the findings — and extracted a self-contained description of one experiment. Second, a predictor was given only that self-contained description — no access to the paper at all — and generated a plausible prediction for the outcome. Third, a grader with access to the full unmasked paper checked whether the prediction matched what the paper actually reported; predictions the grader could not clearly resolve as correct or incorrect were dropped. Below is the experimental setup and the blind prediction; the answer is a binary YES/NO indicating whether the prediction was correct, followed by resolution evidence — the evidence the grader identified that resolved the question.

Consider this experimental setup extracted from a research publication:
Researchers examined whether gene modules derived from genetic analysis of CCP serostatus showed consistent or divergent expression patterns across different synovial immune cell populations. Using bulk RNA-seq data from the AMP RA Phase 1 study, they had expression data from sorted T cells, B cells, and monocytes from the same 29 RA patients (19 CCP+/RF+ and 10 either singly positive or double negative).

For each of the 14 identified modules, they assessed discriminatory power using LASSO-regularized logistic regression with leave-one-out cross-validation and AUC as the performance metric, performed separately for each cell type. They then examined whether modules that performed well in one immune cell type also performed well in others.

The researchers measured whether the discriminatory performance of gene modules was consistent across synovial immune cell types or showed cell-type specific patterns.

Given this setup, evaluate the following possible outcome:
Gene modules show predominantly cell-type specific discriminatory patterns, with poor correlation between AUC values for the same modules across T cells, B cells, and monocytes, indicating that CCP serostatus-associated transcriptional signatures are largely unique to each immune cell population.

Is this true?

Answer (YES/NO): YES